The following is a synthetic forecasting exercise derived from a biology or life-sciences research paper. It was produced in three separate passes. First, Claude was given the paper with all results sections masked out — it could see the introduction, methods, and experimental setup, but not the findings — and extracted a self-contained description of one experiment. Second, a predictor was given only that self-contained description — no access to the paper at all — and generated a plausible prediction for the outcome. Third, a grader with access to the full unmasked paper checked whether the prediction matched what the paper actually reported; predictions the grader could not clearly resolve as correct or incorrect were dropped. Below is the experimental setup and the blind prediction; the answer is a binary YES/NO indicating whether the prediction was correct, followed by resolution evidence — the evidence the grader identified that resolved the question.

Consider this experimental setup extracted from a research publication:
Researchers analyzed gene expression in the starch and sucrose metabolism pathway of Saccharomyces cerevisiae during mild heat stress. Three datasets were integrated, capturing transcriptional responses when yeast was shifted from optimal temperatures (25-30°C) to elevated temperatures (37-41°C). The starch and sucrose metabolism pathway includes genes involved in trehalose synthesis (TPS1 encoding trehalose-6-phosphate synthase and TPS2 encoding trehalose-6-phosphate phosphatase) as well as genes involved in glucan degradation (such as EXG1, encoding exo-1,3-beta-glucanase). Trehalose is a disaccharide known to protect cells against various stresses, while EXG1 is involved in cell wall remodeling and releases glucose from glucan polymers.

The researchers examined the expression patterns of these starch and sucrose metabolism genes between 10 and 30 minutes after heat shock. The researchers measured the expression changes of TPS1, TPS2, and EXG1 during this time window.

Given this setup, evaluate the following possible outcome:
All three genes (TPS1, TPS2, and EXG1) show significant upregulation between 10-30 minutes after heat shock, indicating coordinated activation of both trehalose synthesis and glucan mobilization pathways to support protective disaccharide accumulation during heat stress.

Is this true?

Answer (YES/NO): NO